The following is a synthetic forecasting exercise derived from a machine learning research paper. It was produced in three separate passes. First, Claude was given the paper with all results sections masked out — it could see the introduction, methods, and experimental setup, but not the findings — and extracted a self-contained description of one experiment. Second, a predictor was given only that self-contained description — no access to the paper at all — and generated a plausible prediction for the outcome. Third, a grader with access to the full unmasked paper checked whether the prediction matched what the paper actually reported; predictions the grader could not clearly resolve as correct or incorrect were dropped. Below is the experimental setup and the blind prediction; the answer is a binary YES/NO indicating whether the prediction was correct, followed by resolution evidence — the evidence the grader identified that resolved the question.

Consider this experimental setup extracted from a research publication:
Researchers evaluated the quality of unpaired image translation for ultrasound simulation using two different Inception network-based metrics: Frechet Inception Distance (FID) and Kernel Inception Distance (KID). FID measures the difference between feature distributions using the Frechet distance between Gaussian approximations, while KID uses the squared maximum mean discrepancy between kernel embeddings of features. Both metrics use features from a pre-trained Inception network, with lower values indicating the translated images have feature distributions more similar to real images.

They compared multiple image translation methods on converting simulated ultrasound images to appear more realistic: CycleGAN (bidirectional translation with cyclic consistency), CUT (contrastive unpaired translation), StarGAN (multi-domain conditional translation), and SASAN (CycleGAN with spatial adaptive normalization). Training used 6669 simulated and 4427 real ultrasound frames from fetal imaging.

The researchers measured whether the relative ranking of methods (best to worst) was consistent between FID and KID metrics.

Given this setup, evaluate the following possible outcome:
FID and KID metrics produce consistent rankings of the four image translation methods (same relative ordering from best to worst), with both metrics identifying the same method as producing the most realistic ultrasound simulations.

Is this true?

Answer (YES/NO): NO